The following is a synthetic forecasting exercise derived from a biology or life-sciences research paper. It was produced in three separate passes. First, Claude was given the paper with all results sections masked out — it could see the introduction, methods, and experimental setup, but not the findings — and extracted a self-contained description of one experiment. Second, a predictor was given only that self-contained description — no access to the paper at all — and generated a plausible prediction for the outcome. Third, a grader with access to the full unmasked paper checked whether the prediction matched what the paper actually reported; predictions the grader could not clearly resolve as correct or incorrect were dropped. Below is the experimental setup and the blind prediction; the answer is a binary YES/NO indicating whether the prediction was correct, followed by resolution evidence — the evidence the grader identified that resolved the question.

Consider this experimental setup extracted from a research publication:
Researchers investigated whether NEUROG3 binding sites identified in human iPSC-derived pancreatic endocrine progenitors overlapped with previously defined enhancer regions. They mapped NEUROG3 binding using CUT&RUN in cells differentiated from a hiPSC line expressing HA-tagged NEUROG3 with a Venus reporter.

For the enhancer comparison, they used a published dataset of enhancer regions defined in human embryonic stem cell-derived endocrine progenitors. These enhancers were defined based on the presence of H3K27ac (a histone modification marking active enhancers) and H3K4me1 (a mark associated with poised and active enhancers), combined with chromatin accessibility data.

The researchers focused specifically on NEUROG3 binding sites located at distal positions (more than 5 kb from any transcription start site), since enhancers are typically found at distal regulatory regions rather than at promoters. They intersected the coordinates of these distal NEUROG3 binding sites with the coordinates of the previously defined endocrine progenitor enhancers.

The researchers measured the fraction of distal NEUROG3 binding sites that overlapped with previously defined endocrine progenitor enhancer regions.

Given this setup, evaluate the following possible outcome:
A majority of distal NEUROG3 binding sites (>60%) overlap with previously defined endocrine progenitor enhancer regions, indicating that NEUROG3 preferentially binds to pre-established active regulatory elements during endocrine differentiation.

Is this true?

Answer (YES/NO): YES